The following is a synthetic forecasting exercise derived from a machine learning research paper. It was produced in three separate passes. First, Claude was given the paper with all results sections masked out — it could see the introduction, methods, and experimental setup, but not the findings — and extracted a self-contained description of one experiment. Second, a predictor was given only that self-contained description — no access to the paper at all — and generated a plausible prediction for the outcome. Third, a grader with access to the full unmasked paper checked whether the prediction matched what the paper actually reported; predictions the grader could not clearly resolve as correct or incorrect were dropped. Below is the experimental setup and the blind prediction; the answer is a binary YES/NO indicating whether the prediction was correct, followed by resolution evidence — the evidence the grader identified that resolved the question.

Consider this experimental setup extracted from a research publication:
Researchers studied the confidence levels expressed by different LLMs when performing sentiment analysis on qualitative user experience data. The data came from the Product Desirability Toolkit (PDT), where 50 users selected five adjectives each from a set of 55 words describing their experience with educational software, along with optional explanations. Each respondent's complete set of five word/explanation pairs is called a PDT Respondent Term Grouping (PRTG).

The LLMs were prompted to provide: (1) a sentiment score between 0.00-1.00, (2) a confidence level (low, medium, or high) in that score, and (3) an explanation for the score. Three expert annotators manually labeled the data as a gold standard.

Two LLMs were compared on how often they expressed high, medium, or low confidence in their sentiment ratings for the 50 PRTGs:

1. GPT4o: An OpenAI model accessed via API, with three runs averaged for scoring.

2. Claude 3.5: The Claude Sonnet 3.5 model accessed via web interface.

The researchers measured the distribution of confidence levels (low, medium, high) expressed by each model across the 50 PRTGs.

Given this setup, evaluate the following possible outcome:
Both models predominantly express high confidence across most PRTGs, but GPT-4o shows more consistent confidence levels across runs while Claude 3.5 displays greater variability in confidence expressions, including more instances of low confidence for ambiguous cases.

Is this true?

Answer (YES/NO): YES